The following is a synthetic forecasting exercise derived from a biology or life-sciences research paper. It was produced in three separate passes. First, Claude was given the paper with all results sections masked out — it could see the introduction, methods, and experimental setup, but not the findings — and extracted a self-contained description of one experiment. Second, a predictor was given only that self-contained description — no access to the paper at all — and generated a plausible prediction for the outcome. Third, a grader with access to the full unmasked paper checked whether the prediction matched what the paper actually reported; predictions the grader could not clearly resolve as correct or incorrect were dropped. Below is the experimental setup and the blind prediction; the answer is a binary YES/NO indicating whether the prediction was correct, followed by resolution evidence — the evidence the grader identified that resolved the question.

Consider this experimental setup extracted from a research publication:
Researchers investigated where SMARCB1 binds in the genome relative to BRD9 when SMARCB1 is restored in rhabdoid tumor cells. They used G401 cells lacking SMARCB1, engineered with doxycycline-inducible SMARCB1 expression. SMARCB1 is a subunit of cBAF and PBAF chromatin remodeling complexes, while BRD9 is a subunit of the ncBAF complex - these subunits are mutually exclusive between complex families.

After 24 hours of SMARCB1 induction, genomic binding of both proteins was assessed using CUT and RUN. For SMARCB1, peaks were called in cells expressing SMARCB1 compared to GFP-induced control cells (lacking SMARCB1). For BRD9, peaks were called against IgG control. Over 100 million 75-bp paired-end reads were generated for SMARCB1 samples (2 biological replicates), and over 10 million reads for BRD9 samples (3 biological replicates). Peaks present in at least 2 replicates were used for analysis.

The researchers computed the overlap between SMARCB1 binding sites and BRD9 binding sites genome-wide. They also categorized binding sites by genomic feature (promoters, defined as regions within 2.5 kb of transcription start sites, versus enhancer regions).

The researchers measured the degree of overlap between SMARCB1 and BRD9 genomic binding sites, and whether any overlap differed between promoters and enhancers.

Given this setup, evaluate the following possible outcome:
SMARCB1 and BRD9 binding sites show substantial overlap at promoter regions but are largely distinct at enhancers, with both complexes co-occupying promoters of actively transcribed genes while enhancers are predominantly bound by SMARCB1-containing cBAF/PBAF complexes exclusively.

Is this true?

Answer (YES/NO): NO